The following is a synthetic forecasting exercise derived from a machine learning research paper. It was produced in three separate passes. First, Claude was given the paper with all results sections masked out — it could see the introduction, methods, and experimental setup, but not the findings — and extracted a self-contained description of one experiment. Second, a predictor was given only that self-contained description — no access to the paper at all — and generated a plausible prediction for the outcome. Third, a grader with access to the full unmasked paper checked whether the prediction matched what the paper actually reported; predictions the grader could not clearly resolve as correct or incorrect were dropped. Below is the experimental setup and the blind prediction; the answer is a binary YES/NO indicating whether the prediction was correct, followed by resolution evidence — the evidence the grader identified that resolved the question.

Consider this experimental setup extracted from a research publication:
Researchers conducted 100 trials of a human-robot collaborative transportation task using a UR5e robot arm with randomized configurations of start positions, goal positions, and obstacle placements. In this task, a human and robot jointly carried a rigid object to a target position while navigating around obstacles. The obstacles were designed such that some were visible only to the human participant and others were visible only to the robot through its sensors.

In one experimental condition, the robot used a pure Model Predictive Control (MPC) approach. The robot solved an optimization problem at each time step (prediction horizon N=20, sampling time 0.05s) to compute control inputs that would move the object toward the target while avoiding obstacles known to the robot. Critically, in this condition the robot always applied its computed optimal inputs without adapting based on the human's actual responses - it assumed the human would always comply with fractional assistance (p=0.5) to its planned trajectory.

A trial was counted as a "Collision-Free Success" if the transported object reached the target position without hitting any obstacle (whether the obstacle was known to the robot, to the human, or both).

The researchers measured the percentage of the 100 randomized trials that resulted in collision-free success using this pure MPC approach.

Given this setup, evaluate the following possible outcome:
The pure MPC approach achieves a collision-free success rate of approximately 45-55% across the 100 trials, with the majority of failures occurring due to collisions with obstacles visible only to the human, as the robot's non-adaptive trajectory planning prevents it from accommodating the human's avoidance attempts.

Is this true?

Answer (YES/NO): YES